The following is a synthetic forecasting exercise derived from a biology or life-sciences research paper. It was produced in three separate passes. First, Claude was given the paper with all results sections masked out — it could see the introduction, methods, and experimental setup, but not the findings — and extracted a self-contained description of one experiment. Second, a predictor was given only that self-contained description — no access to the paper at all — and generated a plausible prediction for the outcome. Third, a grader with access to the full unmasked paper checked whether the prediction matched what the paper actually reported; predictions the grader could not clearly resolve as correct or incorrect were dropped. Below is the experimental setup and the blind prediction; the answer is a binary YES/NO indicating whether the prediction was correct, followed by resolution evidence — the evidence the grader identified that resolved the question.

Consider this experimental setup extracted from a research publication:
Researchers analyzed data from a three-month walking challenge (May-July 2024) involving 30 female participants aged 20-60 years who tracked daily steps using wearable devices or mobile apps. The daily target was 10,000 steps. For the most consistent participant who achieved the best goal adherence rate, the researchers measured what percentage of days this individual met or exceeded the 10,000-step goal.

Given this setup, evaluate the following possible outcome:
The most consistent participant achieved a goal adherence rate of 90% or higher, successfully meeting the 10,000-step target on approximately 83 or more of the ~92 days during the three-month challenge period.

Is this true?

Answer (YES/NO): YES